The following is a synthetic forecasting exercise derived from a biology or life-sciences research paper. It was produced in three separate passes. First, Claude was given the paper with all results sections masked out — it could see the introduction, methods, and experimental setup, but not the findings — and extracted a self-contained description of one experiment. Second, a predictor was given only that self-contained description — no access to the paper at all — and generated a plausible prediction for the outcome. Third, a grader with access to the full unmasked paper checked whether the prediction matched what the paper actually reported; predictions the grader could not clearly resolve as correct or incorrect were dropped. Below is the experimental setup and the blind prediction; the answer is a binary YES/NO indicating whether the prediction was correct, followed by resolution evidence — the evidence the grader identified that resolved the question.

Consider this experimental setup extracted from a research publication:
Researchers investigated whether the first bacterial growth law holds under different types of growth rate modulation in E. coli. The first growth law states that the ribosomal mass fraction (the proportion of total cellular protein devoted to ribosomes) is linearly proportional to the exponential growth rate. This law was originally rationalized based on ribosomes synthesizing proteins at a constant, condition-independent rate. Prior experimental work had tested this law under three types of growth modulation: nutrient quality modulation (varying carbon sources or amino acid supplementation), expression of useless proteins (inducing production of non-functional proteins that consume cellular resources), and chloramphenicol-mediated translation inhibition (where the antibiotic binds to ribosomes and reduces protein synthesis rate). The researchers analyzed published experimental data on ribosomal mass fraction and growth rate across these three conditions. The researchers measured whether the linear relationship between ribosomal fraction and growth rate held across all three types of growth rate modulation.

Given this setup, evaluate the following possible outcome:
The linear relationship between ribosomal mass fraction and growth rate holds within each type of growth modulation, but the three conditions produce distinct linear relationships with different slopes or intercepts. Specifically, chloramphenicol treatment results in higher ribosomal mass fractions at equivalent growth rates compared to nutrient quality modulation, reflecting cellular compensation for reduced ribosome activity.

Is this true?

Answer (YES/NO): NO